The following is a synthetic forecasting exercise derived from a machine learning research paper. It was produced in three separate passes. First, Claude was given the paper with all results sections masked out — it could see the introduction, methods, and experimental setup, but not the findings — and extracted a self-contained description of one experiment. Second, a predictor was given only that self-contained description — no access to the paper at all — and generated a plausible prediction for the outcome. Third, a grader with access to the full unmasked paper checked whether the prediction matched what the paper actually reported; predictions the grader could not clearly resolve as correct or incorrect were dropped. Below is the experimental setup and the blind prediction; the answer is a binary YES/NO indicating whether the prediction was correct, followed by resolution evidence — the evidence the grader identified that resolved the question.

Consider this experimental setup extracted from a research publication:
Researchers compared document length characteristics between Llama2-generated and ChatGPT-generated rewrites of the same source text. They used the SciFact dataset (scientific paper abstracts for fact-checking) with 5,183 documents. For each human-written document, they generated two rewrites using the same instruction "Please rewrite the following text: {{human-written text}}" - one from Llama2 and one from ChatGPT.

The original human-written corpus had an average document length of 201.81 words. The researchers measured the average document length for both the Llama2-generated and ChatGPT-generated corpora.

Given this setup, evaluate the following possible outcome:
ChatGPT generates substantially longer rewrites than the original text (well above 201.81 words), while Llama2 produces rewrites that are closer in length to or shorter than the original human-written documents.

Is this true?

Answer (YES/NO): NO